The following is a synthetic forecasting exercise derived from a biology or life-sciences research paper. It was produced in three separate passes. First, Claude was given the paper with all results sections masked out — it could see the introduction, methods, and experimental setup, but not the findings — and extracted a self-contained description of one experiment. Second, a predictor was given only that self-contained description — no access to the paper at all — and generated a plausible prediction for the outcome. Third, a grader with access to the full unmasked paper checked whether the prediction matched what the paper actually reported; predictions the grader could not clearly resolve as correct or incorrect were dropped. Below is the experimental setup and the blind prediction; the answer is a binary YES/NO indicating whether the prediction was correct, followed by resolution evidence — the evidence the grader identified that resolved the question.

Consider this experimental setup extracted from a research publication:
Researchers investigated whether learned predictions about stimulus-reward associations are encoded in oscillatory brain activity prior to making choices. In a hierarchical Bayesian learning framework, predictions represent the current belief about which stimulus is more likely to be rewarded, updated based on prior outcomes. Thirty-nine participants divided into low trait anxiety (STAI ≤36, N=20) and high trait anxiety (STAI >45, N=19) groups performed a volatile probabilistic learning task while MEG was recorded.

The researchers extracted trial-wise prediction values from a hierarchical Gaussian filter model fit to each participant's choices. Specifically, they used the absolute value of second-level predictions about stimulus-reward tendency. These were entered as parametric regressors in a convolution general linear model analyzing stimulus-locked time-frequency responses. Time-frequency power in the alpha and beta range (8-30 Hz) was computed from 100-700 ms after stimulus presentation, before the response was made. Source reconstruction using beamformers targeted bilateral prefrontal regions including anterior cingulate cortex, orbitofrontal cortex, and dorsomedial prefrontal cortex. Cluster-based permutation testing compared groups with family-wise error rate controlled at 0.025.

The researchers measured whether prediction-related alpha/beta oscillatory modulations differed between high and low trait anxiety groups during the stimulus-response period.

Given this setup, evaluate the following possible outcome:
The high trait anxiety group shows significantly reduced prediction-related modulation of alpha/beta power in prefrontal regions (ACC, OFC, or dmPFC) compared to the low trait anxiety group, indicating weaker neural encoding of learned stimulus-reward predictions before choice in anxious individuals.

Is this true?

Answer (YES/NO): NO